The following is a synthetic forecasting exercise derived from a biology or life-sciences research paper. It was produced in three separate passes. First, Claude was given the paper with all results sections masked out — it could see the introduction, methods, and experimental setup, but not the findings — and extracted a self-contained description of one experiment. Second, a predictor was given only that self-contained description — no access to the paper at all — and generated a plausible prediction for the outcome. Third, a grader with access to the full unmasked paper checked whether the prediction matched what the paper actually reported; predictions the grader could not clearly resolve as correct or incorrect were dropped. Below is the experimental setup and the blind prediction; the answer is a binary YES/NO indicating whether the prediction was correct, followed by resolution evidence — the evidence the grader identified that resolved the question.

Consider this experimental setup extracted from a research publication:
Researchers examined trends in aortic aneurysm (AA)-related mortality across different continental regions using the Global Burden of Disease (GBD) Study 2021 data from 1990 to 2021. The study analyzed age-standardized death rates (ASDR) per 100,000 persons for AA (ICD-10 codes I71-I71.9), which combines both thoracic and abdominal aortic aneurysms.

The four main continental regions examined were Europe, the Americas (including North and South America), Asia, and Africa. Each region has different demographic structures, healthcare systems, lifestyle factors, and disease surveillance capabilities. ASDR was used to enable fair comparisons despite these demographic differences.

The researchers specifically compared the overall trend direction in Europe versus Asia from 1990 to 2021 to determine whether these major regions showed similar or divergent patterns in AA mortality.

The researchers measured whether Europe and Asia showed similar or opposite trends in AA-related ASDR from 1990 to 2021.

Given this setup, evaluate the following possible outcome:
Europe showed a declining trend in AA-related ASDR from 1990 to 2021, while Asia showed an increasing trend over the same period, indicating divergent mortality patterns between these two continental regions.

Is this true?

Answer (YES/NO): YES